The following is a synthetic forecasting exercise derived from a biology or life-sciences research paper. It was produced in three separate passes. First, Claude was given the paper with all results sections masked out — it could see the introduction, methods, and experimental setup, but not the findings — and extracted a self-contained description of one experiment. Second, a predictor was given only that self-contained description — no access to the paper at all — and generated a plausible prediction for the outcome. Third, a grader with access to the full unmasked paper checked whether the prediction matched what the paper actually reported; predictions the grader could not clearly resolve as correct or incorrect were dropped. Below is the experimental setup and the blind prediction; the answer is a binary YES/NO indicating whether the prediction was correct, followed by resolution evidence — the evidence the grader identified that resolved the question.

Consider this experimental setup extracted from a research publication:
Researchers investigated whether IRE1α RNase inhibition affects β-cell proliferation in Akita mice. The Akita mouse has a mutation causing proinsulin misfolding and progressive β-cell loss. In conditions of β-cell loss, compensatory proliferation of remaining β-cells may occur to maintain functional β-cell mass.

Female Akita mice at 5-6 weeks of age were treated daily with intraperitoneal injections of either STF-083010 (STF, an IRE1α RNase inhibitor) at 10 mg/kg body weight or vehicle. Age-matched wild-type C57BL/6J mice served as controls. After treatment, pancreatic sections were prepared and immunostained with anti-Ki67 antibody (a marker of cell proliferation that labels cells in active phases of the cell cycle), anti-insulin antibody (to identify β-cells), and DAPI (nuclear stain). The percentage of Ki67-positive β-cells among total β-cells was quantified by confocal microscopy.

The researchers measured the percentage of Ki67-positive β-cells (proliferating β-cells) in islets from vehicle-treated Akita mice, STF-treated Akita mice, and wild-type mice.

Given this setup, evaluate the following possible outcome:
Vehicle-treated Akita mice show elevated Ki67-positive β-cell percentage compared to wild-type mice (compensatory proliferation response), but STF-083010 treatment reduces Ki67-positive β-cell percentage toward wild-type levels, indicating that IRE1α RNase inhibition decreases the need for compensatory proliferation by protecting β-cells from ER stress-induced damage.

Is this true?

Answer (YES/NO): NO